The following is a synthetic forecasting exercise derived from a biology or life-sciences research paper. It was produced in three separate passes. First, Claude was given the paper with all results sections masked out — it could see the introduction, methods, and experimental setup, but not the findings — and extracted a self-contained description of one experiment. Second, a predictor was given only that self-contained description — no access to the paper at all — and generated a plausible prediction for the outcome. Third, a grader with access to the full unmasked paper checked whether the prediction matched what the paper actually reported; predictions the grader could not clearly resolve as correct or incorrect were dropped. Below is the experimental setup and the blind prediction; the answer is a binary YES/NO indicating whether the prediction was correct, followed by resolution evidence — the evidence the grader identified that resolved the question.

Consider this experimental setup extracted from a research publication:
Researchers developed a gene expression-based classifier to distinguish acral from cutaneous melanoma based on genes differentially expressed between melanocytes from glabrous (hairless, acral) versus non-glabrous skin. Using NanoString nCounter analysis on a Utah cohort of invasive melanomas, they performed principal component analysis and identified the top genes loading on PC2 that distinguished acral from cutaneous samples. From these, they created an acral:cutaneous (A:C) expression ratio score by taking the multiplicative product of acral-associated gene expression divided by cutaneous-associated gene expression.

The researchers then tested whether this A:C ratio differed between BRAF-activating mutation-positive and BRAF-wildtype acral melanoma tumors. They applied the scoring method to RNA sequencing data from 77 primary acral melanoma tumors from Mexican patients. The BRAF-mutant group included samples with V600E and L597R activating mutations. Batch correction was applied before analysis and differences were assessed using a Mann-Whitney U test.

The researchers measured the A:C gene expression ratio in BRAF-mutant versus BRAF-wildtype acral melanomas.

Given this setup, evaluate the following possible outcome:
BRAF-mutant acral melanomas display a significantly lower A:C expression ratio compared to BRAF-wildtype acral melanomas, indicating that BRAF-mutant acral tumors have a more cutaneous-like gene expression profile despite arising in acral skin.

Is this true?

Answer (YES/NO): YES